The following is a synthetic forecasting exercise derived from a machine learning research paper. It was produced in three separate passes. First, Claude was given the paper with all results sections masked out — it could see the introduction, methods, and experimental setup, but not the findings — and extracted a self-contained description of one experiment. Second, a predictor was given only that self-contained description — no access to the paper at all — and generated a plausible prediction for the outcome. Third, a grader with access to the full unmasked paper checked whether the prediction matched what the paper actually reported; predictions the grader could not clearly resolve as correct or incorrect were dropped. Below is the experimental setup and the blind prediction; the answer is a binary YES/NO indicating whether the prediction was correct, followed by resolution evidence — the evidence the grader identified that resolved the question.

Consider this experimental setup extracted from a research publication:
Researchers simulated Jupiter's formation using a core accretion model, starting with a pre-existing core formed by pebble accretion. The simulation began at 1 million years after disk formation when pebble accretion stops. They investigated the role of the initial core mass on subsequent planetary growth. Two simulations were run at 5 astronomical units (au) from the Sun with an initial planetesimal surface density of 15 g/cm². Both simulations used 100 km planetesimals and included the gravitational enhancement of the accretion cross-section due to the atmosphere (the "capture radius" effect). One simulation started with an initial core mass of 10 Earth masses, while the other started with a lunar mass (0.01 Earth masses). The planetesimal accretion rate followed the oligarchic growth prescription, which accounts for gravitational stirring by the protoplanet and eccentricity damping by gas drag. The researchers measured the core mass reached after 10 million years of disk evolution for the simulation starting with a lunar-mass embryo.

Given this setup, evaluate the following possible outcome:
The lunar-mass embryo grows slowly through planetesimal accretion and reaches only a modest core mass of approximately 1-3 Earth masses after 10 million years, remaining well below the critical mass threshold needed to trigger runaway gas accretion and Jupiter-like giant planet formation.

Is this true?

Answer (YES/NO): NO